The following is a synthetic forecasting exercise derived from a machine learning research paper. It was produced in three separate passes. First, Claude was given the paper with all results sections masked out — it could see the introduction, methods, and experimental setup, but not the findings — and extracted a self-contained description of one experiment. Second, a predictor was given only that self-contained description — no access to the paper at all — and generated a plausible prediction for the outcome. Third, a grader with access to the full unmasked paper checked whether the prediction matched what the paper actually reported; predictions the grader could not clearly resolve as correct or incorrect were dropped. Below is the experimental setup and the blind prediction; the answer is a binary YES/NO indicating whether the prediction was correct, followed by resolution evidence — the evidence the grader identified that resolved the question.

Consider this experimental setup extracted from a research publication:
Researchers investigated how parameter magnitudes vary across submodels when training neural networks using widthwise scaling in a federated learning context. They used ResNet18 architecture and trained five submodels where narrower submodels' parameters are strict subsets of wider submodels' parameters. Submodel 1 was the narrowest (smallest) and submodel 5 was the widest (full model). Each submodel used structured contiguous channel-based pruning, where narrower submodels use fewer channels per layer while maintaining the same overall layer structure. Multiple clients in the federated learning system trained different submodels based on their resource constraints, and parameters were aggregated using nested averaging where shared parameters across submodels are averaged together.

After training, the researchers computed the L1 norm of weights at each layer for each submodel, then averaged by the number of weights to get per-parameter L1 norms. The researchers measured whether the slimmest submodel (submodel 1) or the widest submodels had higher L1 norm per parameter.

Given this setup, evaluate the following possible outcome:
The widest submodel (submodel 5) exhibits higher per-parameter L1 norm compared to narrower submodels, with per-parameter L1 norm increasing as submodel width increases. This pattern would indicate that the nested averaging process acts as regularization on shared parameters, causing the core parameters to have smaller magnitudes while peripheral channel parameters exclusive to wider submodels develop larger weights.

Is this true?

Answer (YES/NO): NO